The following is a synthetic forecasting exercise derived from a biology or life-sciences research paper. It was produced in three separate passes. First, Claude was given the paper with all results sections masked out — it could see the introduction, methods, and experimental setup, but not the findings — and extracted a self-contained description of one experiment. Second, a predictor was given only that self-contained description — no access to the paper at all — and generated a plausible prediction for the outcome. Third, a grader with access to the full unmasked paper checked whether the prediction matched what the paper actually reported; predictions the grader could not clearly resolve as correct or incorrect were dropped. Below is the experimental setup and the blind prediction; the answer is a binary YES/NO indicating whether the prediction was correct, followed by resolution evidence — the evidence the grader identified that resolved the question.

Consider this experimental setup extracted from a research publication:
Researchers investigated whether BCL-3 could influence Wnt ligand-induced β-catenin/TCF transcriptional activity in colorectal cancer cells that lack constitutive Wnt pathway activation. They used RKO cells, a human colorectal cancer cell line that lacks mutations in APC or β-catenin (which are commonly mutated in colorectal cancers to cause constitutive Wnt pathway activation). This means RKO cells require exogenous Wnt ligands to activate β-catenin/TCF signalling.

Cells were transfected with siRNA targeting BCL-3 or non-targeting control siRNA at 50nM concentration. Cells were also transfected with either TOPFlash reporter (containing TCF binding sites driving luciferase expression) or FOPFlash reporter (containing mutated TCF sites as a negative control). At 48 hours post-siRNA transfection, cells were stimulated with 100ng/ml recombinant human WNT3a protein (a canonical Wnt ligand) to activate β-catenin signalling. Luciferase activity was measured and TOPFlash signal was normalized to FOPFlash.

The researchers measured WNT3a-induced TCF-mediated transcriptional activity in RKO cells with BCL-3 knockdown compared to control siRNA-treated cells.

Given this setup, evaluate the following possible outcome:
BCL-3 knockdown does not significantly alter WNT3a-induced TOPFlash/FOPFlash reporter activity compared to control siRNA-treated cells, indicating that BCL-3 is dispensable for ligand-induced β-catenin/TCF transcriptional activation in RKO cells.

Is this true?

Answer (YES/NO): NO